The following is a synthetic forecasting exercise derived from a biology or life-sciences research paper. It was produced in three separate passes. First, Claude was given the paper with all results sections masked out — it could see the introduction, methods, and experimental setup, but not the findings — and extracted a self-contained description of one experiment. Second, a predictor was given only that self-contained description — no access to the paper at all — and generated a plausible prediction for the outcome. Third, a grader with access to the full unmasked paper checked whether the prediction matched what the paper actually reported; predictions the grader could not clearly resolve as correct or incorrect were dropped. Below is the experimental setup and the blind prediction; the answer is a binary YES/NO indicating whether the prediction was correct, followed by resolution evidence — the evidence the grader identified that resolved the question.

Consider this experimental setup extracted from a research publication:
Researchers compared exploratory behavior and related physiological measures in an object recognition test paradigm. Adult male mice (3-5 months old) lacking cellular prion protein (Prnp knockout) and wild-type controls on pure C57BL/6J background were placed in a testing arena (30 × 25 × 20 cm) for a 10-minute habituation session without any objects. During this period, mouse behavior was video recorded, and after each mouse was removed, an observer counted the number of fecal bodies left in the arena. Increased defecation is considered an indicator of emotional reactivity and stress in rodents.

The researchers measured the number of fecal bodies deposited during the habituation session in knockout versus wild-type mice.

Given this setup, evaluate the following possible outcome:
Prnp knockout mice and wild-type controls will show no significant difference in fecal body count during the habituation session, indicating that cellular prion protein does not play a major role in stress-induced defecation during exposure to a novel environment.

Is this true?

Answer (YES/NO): NO